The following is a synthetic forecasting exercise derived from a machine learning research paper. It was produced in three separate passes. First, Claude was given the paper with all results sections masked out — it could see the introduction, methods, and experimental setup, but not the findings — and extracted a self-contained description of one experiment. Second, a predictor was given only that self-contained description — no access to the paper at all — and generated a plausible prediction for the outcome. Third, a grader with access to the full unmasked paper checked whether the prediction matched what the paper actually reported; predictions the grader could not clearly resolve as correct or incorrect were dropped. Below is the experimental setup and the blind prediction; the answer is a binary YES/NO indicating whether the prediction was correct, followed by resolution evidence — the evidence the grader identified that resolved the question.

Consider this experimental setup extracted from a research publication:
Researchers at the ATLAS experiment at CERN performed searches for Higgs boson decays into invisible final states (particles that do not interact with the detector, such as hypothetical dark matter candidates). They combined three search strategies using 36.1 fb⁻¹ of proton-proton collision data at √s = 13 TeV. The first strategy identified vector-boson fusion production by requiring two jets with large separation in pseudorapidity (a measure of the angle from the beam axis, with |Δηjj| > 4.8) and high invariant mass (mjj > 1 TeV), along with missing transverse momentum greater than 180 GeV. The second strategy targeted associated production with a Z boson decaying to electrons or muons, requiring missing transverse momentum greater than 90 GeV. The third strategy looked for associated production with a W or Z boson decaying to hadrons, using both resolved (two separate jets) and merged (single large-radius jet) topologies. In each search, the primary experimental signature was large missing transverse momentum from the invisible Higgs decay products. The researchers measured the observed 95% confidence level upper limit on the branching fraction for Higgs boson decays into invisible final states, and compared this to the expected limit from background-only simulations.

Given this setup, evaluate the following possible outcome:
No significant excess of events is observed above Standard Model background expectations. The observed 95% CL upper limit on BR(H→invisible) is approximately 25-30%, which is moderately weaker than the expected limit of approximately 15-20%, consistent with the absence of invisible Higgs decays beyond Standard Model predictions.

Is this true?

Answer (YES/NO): NO